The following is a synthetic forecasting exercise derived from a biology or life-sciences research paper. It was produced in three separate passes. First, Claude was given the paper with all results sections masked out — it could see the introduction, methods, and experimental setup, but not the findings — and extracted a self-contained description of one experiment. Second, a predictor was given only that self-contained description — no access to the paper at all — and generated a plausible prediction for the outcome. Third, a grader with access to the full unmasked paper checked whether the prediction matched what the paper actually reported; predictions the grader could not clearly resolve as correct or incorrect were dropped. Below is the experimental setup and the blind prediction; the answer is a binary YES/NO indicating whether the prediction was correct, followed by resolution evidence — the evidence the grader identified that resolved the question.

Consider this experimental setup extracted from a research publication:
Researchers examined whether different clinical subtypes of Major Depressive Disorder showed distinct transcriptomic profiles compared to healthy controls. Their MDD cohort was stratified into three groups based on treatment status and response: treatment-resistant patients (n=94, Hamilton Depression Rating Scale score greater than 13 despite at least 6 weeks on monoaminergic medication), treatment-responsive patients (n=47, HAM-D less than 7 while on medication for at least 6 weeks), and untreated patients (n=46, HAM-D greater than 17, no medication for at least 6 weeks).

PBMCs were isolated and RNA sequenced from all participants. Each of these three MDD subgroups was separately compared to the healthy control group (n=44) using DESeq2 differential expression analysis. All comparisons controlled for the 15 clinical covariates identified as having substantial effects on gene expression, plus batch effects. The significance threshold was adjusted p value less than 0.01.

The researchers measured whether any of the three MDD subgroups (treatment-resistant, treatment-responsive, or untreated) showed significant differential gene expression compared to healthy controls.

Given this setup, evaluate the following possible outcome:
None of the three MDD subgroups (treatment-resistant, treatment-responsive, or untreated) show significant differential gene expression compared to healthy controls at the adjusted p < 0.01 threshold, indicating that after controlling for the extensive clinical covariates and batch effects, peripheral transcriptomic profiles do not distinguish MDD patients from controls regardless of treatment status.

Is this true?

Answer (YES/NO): YES